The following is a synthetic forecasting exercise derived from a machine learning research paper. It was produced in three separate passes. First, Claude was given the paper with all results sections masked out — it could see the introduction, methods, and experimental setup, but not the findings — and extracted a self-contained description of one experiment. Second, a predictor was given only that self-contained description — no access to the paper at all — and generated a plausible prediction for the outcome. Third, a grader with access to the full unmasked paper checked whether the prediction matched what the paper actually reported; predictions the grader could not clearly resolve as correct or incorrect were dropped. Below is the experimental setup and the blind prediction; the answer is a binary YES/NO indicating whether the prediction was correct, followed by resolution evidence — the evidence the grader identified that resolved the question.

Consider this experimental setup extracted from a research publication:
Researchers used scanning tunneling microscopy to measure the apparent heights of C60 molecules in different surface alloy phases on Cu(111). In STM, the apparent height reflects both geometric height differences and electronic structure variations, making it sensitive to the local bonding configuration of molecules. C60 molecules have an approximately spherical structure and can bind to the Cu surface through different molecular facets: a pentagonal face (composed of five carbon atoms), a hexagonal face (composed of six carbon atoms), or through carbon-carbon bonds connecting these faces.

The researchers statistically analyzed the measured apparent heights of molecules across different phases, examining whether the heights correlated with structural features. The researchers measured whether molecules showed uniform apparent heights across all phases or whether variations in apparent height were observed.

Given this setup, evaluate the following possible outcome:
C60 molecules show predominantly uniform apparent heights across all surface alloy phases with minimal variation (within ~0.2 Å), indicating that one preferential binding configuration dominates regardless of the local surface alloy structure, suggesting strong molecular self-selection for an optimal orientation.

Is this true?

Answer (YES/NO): NO